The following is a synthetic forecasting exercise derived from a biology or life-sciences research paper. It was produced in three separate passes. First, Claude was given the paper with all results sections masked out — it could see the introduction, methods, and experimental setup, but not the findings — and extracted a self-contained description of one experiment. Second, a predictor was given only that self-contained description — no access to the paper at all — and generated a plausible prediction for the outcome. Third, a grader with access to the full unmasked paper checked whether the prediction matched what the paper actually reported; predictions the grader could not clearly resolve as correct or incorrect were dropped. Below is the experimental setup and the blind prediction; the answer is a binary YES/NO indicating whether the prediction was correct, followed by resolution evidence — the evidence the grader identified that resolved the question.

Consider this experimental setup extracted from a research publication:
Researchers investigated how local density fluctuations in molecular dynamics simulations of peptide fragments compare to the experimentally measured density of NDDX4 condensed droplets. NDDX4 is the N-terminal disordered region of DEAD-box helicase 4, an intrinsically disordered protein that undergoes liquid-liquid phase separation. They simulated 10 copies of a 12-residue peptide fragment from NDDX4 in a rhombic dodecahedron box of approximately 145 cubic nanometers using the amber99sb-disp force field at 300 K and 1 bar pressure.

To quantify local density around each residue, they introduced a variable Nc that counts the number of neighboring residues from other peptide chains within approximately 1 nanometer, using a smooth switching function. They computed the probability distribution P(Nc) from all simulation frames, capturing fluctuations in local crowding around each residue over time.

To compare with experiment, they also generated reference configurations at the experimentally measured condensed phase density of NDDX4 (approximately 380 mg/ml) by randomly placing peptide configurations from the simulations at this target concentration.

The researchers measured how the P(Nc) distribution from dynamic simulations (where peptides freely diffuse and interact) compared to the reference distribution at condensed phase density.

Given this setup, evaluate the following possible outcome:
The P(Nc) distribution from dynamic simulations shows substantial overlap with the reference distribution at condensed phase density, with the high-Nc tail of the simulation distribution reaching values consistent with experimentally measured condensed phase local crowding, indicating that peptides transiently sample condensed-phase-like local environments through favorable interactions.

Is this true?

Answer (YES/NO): YES